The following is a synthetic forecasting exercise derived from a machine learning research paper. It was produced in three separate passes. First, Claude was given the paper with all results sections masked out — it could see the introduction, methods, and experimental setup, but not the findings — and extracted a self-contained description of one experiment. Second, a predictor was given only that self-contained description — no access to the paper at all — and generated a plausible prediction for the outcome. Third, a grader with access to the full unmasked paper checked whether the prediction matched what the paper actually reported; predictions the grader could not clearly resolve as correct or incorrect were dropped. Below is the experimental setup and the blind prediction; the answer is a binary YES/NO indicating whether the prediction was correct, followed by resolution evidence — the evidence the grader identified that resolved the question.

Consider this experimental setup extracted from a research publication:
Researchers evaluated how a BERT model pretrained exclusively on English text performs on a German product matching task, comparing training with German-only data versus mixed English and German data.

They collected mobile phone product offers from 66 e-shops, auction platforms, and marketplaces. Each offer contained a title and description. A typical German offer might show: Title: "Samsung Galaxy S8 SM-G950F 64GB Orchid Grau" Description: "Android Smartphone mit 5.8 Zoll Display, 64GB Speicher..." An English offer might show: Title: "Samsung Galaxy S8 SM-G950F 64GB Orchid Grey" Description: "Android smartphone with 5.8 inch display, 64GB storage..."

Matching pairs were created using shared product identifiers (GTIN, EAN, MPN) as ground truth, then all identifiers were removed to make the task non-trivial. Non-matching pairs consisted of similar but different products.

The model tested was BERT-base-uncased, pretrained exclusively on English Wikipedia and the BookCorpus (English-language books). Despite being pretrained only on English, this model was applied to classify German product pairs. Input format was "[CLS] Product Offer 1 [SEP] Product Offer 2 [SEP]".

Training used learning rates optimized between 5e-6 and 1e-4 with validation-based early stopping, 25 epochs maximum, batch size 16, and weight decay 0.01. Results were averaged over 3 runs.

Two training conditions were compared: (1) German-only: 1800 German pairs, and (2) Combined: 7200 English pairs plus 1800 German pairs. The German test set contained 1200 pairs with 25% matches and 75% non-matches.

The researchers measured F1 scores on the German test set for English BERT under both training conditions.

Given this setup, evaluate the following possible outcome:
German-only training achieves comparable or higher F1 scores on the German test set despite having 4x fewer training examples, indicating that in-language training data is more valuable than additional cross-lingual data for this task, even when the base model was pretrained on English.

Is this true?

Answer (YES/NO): NO